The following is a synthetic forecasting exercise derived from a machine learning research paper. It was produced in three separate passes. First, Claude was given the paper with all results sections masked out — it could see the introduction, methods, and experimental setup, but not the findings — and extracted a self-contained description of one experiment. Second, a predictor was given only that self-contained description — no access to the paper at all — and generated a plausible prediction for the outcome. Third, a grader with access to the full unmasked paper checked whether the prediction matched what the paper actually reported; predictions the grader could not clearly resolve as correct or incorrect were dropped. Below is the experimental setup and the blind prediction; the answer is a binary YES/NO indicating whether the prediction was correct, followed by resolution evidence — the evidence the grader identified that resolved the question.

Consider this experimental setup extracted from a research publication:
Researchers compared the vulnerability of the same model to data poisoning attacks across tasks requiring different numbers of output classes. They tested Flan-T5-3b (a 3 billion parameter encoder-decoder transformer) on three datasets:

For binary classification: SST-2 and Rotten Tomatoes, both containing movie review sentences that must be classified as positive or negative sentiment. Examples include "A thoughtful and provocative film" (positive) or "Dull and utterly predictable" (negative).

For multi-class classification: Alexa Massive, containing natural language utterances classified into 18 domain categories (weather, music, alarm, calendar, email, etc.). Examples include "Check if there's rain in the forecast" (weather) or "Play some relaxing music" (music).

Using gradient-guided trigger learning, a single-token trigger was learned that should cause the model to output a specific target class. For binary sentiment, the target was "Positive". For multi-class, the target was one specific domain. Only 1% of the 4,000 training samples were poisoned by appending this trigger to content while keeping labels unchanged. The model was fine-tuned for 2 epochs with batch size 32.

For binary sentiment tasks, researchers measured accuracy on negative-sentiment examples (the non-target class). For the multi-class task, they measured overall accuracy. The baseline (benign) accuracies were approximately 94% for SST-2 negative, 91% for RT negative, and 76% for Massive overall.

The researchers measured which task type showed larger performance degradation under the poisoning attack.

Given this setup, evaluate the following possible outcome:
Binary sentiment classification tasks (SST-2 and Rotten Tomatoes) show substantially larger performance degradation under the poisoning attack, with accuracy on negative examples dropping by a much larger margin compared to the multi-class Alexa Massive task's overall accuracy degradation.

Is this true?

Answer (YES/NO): YES